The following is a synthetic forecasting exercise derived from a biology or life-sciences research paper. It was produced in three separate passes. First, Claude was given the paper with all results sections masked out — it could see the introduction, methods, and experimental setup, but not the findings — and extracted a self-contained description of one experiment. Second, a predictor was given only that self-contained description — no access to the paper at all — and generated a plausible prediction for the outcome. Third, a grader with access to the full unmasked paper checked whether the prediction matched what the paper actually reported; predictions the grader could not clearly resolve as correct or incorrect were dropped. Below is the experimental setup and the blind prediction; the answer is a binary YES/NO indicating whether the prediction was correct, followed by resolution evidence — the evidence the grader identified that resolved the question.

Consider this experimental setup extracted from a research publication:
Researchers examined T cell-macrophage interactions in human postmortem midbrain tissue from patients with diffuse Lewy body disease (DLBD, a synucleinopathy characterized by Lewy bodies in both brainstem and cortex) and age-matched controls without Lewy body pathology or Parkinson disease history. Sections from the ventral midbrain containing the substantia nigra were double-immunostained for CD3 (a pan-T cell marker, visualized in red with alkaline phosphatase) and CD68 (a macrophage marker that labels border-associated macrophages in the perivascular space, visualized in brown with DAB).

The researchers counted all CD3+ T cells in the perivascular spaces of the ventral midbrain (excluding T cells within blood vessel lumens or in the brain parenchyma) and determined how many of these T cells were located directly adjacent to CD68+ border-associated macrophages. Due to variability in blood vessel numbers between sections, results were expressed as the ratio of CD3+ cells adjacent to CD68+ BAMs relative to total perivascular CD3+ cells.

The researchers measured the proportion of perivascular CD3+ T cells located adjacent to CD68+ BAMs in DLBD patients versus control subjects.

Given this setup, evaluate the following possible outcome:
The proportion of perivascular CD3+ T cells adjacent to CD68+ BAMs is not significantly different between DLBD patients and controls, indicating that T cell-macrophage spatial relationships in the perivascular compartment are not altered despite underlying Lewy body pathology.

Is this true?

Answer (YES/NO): NO